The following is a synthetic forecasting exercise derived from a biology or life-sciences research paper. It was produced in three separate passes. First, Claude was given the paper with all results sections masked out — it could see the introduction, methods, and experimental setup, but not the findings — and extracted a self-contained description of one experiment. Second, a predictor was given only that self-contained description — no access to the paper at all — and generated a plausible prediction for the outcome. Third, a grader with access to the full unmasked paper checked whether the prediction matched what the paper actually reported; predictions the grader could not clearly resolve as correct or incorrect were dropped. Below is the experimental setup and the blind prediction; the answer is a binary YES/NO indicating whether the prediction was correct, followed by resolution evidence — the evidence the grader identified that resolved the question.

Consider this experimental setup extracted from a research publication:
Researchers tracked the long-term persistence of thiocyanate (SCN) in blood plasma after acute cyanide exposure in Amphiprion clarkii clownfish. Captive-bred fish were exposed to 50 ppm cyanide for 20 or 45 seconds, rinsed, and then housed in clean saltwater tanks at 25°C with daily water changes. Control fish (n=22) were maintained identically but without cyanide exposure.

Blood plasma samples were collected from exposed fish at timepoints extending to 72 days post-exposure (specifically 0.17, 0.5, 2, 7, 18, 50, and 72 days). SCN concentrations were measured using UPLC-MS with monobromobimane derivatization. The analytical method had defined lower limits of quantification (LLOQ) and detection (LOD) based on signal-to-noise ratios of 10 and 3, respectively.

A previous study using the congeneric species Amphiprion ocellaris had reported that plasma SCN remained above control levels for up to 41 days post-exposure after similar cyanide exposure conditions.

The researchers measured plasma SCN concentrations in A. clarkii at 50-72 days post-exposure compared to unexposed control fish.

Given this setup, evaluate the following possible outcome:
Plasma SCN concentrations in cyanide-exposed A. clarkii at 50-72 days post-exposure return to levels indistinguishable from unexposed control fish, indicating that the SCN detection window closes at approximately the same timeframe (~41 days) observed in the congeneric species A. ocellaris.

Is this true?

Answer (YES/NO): NO